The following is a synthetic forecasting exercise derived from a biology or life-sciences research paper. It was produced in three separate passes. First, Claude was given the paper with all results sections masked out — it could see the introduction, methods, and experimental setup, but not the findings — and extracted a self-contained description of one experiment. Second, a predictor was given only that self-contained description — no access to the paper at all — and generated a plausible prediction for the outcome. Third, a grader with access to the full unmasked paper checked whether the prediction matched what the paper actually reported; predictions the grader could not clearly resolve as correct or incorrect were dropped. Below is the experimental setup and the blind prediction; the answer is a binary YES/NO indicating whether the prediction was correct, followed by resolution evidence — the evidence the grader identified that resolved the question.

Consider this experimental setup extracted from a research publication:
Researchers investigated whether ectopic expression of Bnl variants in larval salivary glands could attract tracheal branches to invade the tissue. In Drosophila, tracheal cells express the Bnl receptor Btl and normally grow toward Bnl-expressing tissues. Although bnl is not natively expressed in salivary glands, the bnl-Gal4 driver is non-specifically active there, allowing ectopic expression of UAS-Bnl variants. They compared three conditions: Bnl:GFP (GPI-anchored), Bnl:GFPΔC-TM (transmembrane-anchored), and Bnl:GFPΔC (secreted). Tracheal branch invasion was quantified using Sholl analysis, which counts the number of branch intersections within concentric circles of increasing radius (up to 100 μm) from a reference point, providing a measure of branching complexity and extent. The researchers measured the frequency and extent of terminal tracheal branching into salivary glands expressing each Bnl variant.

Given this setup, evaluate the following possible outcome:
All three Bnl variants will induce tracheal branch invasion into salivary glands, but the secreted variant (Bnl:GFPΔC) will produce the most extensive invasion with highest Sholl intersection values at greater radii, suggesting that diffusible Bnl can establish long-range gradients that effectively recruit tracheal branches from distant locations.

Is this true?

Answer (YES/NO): NO